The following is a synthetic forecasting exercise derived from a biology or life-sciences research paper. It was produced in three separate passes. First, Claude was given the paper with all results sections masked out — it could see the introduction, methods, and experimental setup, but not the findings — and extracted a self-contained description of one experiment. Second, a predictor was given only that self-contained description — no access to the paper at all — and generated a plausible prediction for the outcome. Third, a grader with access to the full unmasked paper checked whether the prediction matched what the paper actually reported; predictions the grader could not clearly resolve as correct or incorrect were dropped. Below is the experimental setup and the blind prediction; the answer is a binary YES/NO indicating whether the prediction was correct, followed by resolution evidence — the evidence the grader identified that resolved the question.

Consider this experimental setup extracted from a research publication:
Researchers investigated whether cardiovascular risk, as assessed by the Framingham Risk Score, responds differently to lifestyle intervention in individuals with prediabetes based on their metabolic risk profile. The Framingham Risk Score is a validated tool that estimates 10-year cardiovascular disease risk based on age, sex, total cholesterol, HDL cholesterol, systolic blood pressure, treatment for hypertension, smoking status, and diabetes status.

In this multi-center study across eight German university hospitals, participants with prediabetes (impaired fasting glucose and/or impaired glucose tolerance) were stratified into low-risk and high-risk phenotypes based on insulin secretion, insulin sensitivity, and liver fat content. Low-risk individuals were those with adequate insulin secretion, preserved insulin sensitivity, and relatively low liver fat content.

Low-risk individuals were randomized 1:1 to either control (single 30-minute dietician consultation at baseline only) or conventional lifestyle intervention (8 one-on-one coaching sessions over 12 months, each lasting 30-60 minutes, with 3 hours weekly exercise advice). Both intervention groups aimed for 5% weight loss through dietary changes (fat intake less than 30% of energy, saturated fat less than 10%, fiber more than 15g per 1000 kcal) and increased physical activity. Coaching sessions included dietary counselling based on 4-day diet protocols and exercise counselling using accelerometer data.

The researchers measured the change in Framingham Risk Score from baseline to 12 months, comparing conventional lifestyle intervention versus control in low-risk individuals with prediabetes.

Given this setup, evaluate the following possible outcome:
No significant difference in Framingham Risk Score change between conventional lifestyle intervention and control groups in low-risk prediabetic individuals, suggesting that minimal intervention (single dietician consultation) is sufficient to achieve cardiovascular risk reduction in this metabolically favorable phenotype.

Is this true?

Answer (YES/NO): NO